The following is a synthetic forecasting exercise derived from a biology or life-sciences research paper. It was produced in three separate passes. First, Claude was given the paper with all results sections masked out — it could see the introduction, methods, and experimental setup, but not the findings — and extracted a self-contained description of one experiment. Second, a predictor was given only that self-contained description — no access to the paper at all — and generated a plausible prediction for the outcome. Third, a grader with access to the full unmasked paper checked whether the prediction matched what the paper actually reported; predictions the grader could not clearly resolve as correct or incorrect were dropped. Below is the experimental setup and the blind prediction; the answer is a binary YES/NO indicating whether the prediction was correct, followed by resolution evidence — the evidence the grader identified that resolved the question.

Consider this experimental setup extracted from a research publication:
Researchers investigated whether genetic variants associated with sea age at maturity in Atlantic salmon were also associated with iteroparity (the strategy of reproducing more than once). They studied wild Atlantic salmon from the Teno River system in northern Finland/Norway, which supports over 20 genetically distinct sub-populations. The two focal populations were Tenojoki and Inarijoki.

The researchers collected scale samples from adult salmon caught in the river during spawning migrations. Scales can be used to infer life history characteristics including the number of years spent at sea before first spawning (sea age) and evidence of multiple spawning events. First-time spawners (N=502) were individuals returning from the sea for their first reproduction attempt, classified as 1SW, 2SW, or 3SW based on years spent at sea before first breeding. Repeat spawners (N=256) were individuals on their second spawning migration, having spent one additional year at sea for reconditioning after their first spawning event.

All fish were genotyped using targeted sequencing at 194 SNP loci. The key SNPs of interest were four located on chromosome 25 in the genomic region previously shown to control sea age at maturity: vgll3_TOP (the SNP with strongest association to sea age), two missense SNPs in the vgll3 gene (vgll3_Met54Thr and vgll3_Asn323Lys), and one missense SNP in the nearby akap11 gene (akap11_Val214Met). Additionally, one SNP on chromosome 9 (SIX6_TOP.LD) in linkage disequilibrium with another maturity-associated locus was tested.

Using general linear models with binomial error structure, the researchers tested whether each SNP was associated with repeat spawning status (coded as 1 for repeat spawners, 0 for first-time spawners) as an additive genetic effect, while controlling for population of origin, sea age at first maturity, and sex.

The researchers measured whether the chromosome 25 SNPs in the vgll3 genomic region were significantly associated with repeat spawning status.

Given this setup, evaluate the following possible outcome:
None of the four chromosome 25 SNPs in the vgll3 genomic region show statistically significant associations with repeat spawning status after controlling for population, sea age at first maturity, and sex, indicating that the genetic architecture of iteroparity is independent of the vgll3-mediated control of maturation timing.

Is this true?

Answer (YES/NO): NO